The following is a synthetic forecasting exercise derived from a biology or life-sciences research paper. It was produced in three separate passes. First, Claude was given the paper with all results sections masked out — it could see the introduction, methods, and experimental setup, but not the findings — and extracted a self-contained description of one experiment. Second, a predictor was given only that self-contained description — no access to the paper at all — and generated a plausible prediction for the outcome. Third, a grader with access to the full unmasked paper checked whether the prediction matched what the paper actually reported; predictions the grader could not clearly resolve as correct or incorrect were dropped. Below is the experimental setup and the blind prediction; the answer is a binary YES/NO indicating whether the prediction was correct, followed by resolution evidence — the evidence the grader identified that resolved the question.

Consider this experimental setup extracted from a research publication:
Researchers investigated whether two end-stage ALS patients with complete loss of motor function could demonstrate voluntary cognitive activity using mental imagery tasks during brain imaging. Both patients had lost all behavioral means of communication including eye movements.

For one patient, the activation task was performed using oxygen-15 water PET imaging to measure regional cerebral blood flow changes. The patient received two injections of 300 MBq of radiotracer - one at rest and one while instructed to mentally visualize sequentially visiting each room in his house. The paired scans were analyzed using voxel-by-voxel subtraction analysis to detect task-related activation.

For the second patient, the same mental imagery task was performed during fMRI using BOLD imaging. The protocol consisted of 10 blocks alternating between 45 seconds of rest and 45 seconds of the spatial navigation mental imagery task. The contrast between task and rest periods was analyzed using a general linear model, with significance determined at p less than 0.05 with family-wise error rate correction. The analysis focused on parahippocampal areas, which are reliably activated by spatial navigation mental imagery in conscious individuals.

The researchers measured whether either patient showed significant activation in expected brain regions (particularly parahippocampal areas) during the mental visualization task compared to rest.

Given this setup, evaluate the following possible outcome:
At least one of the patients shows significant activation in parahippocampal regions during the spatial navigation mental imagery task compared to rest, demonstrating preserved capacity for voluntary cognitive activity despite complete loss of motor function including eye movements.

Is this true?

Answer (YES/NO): NO